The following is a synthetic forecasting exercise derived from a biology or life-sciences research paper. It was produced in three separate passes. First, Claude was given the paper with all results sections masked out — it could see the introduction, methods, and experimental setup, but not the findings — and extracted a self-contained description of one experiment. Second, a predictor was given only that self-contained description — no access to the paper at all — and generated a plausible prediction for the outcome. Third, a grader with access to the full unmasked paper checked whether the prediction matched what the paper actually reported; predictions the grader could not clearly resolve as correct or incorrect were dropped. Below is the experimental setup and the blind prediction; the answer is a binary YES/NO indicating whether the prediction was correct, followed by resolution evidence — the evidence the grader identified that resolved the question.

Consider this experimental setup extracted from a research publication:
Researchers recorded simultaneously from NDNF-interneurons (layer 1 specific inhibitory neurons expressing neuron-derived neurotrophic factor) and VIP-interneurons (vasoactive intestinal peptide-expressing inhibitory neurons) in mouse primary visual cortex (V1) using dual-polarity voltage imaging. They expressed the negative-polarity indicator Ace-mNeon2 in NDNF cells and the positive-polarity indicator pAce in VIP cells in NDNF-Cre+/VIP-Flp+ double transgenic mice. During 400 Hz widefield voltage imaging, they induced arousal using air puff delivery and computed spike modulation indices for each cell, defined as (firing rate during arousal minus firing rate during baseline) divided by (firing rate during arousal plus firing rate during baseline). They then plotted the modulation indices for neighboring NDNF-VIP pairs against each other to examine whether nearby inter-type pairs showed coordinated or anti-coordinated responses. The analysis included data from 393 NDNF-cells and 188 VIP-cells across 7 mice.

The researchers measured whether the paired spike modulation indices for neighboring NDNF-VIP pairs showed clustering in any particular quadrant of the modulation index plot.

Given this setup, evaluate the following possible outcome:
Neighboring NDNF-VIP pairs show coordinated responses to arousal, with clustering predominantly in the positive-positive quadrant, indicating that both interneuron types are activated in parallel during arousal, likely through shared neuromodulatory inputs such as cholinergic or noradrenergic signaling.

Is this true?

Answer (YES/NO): YES